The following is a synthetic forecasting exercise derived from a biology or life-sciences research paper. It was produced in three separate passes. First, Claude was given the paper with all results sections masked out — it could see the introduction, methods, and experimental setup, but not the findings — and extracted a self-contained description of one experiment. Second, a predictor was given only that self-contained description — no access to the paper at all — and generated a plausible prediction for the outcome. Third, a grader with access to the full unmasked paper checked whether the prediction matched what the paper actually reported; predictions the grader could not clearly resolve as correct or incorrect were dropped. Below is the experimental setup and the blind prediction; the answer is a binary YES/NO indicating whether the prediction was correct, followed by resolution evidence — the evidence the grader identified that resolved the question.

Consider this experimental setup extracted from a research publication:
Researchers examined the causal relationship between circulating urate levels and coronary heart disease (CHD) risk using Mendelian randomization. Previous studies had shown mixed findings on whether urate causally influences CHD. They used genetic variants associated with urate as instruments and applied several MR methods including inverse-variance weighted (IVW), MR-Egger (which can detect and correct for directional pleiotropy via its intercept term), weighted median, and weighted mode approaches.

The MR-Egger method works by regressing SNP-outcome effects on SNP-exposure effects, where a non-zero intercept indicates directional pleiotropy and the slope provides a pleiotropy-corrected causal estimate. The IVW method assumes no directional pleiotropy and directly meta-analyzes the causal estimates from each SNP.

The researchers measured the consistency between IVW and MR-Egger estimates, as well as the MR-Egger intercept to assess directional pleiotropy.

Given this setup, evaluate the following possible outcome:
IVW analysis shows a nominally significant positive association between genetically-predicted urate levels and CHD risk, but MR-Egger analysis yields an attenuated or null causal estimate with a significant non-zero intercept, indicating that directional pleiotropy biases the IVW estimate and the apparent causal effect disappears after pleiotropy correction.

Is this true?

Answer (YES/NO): NO